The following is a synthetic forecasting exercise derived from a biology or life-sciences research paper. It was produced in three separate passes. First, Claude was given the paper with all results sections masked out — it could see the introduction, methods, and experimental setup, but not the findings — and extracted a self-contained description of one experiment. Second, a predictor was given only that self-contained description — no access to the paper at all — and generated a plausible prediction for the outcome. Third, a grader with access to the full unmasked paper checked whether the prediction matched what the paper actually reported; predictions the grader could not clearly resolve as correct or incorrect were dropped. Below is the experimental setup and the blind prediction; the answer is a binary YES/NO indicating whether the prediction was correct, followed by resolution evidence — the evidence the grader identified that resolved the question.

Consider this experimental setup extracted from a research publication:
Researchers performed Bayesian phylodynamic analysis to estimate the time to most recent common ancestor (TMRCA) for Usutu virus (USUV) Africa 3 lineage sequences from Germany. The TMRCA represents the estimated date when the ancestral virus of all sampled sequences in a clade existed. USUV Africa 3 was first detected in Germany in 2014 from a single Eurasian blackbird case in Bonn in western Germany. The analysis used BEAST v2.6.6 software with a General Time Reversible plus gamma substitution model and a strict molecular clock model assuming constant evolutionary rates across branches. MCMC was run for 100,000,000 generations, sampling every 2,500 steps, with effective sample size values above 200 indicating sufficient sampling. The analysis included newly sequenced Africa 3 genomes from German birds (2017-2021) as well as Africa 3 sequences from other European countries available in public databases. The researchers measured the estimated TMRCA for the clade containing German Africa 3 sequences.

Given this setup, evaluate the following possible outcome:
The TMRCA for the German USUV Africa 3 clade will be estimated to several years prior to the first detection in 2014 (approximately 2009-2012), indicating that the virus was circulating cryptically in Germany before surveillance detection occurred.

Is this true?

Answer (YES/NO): YES